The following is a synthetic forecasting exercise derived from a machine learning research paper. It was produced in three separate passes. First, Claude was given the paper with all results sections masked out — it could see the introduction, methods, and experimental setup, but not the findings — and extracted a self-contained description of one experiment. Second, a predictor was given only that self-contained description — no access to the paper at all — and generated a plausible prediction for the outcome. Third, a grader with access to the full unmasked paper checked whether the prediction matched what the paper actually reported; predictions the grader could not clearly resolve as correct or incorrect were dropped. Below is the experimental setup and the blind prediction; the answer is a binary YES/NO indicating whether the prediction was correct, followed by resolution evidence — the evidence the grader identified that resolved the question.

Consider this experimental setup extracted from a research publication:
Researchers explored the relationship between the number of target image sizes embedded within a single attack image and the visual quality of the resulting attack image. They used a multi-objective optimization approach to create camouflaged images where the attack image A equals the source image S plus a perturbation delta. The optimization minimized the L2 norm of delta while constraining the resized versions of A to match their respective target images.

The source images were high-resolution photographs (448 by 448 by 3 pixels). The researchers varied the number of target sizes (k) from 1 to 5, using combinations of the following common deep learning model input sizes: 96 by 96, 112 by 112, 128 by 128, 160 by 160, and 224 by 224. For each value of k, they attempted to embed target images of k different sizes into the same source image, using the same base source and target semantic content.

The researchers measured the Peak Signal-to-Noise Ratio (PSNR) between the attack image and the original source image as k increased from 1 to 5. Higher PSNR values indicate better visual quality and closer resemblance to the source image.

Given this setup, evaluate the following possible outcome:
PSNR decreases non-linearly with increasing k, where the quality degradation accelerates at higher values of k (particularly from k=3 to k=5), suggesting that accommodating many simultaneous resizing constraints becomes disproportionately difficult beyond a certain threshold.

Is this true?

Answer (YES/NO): NO